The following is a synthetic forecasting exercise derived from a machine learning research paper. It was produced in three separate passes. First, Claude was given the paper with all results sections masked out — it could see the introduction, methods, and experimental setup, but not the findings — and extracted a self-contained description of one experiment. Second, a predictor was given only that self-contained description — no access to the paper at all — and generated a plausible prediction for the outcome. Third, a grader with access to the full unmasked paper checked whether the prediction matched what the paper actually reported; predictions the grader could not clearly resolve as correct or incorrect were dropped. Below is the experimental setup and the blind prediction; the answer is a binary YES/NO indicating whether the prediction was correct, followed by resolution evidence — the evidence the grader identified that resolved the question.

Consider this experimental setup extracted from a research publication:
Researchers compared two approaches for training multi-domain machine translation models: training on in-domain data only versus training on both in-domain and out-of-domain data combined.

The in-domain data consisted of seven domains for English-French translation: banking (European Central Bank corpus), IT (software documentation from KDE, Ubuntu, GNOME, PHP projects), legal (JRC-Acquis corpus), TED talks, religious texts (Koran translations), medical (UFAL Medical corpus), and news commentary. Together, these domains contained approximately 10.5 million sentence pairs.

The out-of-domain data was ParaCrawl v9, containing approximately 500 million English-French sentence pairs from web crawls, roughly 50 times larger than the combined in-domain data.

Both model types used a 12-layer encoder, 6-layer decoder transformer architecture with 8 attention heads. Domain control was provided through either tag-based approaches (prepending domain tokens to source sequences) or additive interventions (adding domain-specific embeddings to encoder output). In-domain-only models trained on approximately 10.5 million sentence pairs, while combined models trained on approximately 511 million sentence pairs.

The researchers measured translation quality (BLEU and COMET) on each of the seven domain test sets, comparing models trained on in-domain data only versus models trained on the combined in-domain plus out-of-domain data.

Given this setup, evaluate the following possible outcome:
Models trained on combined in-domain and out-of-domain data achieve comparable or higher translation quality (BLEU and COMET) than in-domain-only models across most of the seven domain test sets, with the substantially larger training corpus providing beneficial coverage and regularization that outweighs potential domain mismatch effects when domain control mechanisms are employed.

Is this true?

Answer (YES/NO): NO